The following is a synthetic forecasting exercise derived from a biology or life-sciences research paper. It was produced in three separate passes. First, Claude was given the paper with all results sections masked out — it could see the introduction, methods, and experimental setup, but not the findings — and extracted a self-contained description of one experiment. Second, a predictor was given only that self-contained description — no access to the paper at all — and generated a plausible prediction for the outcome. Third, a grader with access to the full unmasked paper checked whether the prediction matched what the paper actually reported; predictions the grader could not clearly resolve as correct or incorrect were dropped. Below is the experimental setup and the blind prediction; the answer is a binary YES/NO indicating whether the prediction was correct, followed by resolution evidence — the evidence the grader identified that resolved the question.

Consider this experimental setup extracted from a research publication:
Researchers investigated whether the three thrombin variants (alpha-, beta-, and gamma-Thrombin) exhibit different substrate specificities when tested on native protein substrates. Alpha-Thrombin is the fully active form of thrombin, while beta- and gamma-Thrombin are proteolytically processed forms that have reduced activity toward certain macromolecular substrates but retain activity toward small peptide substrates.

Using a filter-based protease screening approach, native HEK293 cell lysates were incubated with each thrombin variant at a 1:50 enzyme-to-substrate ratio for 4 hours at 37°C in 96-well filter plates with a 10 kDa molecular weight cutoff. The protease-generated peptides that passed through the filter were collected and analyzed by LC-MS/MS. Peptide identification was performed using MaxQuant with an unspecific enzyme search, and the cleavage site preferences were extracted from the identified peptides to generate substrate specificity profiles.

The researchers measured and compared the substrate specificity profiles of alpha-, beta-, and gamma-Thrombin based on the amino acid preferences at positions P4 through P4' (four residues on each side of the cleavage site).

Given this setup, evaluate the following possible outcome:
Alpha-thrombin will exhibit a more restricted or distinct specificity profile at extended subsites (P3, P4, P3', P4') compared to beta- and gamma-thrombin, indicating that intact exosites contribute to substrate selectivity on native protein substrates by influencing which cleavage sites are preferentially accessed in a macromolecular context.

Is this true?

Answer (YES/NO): NO